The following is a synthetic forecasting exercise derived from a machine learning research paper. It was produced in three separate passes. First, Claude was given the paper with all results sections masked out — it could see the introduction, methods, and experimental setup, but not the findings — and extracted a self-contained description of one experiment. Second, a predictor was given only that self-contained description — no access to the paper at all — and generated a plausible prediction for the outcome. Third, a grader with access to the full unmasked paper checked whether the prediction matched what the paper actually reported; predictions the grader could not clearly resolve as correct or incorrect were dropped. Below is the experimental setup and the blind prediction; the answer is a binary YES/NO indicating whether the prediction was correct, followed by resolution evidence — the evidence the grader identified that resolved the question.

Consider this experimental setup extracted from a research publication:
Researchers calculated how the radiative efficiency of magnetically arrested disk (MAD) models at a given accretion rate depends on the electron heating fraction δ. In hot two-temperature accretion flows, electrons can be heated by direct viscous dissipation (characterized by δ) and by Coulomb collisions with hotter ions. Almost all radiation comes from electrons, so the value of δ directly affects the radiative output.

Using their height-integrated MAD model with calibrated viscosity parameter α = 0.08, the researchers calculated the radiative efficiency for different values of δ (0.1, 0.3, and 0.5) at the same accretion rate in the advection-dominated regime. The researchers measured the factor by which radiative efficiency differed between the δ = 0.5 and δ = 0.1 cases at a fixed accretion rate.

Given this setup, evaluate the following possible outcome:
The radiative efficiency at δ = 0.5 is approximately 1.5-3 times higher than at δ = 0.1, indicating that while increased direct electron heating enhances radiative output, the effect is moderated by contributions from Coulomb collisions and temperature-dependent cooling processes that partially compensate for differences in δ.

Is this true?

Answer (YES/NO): YES